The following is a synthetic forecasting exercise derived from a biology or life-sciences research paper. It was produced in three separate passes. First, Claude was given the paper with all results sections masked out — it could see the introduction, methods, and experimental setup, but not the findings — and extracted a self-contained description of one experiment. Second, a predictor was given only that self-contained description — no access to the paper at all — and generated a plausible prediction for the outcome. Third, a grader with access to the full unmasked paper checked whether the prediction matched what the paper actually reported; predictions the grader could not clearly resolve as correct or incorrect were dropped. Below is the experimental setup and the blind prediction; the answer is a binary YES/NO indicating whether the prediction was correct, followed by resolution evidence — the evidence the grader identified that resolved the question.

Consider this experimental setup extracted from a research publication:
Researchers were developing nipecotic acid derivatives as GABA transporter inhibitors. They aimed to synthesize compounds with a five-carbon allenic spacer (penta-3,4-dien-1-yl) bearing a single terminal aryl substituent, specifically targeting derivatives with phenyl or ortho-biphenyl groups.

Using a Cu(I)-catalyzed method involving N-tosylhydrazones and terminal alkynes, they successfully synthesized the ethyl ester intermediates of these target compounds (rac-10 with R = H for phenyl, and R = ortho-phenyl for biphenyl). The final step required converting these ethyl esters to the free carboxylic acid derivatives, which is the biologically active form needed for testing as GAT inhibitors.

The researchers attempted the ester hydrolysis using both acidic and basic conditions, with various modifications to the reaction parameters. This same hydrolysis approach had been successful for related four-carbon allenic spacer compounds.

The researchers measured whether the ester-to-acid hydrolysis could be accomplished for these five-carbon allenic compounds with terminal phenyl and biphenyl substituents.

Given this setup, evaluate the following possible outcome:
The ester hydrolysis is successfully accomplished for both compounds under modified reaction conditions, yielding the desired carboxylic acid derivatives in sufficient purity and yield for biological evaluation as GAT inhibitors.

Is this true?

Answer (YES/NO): NO